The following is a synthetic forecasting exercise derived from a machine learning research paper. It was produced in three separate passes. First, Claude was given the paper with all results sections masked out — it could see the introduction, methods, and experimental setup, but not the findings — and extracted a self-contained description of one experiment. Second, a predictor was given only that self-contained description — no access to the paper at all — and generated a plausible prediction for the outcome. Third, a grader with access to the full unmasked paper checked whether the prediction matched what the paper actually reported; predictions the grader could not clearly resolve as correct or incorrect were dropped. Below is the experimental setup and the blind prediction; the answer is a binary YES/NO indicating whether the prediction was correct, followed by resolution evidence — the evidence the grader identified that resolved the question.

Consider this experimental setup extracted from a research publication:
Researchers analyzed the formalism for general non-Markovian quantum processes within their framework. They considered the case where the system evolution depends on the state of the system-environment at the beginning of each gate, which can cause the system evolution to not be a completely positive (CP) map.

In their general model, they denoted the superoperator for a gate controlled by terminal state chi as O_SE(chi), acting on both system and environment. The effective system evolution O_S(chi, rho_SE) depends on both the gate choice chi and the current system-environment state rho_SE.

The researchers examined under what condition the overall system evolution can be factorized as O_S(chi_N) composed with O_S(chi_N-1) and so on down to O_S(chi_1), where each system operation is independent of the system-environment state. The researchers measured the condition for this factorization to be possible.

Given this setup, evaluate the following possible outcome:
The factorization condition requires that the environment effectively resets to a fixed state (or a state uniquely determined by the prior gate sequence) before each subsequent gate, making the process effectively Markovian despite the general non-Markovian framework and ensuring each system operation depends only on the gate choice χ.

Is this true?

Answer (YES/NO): NO